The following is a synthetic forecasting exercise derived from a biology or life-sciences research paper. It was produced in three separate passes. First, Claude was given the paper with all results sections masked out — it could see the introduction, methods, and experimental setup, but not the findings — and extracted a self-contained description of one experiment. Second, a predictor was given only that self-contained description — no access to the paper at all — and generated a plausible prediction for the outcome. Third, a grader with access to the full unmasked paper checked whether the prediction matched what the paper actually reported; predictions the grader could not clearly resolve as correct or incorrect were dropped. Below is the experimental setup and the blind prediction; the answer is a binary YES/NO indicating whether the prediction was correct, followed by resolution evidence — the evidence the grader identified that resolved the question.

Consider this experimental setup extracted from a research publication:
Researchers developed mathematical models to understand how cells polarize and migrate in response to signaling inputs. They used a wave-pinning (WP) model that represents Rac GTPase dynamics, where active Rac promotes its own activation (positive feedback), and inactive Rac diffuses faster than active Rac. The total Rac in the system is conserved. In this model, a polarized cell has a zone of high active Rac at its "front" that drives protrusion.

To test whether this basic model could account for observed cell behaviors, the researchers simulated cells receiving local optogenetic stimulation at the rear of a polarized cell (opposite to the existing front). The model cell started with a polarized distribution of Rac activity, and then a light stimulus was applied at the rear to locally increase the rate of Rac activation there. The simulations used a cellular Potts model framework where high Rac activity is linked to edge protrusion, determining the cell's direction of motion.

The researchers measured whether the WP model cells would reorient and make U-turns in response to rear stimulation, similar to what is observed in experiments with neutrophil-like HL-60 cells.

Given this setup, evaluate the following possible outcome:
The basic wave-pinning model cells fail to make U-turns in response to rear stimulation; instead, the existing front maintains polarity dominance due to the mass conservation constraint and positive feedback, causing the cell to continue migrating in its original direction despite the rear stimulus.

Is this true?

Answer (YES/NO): NO